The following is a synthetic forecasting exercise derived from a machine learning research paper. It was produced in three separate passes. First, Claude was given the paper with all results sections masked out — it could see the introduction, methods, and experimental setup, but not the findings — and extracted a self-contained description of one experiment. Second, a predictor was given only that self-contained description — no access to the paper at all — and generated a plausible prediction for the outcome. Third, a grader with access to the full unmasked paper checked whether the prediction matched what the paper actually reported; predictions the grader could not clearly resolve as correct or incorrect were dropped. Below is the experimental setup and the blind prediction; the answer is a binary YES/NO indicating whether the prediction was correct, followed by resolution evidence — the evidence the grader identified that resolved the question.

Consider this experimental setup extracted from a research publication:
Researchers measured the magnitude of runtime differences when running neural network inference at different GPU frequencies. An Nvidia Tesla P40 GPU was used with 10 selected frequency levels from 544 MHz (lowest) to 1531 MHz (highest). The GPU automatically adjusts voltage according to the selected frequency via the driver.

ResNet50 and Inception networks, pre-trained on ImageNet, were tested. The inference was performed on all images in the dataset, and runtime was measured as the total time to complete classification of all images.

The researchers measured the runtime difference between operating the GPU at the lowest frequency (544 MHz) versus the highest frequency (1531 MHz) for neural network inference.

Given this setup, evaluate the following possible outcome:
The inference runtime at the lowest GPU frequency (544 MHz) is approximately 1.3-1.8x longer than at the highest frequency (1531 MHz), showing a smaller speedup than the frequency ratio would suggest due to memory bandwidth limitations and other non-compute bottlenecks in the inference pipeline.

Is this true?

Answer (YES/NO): NO